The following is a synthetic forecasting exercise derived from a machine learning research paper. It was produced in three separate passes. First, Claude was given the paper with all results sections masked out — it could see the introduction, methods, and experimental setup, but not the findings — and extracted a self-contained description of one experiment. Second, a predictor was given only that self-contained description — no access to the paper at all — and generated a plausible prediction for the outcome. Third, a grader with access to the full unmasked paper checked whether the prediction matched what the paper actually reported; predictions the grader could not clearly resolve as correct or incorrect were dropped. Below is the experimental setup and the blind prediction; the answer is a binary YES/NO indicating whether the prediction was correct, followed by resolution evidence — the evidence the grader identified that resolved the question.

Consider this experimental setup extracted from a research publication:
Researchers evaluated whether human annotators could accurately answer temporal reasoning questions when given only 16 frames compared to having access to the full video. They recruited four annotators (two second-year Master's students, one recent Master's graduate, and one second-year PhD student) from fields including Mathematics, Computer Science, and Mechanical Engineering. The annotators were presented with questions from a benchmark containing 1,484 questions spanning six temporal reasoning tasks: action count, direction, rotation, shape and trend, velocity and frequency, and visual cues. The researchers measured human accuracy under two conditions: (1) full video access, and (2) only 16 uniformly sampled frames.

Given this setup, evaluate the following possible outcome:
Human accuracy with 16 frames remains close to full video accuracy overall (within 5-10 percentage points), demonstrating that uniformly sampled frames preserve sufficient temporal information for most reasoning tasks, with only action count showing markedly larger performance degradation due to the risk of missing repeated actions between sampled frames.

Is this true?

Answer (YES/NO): NO